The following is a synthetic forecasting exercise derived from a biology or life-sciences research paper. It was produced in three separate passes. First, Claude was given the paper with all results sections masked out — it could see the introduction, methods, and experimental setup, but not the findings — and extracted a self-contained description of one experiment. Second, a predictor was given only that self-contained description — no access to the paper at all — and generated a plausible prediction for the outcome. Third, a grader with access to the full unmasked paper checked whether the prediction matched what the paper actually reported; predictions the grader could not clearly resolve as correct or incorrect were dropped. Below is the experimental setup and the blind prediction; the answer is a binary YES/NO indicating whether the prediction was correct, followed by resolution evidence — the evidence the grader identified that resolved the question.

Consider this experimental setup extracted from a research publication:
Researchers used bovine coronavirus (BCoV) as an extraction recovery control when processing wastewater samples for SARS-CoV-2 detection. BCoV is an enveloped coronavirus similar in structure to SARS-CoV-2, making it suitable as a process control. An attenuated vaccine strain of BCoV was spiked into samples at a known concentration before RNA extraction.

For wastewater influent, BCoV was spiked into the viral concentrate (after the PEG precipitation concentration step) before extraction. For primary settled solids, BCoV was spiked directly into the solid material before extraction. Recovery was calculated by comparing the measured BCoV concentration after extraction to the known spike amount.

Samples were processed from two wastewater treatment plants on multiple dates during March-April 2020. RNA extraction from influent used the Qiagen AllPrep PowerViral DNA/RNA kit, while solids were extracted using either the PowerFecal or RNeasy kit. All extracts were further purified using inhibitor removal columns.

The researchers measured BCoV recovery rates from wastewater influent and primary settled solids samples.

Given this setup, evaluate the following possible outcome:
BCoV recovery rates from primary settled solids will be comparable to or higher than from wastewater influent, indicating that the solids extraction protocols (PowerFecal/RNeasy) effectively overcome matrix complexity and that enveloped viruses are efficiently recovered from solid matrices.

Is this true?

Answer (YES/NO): NO